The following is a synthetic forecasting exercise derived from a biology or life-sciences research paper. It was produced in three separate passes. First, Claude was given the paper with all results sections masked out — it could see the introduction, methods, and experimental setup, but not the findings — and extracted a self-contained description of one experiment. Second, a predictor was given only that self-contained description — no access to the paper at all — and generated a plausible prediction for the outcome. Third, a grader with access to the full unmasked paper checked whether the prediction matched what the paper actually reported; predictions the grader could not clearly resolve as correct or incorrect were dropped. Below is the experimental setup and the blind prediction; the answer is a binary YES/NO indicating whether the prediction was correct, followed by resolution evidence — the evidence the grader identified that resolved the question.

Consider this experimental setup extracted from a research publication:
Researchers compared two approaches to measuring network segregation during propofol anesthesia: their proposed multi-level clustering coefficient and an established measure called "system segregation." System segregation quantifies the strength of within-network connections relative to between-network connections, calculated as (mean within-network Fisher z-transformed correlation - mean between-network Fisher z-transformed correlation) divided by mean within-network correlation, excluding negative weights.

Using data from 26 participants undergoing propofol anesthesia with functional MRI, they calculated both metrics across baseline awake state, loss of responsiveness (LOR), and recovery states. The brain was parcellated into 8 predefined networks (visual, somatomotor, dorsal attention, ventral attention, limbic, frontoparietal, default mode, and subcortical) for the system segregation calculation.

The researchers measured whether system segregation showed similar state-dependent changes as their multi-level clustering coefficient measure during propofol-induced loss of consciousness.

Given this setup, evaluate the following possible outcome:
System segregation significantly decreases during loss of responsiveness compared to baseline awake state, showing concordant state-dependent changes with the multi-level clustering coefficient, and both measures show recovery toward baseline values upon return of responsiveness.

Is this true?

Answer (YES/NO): NO